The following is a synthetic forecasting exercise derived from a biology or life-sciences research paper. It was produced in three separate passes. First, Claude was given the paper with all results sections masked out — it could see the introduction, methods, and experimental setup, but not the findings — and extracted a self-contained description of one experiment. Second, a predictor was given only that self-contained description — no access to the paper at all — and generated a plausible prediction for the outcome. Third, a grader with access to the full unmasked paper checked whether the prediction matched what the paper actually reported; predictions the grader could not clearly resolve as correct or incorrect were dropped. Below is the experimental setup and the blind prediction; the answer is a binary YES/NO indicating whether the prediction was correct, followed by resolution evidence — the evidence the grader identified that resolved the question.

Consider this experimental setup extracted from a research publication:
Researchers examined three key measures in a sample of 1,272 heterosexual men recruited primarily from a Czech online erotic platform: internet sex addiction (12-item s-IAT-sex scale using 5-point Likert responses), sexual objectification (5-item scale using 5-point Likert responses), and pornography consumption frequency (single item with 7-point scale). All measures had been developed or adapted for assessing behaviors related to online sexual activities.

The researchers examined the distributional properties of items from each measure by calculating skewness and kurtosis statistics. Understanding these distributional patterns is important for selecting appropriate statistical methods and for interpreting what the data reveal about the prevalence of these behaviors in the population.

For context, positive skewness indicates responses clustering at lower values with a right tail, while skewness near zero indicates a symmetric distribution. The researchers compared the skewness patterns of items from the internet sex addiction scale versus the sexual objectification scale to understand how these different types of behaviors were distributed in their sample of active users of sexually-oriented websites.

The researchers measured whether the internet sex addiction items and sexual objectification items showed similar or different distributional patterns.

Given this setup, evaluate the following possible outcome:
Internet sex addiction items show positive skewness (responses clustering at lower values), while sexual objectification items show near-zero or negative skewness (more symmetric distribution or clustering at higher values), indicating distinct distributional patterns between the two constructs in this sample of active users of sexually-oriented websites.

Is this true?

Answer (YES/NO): YES